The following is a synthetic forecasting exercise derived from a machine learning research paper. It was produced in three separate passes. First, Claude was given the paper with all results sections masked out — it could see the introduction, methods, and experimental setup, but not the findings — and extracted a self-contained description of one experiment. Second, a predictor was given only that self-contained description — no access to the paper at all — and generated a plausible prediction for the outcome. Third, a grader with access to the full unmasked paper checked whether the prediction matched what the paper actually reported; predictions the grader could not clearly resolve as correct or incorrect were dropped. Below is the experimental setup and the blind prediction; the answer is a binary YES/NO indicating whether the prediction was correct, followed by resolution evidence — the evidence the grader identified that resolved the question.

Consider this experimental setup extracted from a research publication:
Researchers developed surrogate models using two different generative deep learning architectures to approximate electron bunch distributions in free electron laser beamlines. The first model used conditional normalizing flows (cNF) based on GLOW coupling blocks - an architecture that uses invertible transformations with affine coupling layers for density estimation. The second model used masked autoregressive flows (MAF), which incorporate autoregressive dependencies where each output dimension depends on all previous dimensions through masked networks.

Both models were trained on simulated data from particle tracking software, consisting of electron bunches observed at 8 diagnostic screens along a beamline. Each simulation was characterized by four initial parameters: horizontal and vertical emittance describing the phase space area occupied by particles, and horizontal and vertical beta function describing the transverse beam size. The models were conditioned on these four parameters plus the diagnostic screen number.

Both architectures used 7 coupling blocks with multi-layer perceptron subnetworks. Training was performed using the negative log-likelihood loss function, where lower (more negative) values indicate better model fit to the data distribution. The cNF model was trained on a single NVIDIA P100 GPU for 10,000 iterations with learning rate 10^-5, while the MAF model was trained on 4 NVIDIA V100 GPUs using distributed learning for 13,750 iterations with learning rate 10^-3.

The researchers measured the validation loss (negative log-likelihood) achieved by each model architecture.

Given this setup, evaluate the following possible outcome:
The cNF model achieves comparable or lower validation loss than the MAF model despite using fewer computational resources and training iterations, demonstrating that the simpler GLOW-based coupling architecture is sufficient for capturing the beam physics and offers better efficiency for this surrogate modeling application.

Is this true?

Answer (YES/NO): NO